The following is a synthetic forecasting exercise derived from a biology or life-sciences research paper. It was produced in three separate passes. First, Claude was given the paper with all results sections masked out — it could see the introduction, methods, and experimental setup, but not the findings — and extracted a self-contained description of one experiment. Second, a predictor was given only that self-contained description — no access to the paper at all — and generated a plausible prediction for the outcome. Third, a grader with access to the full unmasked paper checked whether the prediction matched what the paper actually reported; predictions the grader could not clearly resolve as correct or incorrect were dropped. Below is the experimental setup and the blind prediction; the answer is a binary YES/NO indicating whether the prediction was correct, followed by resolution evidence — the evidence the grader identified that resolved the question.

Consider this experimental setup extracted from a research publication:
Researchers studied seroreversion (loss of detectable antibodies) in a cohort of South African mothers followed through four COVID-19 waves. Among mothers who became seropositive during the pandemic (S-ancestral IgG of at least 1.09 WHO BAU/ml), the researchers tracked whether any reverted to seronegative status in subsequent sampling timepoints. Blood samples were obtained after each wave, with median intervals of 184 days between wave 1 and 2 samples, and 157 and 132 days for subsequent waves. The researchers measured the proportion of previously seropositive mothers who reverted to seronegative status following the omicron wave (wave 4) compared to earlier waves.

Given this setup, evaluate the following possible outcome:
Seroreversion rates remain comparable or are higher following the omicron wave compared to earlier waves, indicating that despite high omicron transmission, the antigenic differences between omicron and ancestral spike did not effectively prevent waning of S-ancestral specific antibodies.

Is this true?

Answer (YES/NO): NO